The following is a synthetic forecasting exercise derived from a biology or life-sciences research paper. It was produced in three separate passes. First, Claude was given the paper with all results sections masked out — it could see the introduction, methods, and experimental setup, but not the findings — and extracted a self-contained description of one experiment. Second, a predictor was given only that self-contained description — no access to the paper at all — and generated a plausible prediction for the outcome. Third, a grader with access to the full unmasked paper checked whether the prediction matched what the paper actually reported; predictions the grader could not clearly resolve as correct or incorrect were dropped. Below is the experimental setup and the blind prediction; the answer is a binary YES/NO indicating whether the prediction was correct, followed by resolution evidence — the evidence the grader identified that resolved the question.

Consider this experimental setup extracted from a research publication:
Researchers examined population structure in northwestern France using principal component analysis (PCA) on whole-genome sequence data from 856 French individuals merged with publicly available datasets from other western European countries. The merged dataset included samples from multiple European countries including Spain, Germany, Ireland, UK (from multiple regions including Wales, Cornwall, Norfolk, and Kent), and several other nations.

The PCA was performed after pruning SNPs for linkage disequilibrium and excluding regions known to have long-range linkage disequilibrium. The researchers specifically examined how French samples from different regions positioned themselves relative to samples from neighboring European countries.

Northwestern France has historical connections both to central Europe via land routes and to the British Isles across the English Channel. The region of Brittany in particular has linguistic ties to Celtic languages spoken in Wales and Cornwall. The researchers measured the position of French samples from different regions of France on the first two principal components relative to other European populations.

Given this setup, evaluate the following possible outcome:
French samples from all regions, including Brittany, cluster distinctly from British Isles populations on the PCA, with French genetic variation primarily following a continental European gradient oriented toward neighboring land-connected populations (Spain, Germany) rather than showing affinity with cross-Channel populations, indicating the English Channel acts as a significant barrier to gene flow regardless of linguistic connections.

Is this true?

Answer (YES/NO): NO